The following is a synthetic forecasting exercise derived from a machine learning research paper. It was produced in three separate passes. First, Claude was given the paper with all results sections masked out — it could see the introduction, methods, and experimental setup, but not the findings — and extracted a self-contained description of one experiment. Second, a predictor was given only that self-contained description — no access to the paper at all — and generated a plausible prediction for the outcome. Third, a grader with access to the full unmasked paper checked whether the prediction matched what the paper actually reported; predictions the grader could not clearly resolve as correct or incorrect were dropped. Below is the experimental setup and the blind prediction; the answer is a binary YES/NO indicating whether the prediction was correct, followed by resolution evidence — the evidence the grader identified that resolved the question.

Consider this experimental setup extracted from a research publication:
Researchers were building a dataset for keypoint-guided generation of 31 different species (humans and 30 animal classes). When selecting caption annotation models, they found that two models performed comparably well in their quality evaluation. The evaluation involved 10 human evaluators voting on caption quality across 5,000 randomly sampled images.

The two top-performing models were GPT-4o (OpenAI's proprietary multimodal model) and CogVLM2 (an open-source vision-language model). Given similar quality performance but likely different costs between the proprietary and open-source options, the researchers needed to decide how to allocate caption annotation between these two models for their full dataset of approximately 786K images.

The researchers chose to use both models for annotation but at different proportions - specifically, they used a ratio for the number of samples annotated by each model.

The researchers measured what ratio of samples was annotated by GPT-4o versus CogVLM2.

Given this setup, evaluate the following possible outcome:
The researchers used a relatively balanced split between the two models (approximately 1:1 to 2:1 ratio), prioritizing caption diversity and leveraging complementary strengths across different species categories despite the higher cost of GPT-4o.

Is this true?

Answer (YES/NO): NO